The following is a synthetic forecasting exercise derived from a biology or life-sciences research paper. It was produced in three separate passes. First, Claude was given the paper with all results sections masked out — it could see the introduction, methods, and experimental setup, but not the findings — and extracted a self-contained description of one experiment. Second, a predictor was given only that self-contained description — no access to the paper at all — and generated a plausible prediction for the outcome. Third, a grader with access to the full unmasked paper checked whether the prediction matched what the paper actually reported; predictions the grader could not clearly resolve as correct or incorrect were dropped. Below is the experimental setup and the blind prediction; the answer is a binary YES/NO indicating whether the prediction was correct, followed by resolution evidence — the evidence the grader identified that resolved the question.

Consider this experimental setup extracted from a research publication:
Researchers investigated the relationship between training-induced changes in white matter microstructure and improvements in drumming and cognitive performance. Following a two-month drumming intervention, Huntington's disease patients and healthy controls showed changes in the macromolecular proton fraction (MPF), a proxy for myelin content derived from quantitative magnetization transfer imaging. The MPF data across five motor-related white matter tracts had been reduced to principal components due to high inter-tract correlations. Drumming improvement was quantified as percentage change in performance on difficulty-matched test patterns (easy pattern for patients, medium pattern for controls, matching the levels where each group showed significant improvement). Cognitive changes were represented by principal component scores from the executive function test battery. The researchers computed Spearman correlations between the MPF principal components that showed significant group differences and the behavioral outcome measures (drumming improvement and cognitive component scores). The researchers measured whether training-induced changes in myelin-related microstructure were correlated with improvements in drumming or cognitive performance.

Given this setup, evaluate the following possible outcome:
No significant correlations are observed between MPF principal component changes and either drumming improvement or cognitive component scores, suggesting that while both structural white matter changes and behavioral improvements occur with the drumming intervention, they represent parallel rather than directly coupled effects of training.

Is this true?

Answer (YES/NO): YES